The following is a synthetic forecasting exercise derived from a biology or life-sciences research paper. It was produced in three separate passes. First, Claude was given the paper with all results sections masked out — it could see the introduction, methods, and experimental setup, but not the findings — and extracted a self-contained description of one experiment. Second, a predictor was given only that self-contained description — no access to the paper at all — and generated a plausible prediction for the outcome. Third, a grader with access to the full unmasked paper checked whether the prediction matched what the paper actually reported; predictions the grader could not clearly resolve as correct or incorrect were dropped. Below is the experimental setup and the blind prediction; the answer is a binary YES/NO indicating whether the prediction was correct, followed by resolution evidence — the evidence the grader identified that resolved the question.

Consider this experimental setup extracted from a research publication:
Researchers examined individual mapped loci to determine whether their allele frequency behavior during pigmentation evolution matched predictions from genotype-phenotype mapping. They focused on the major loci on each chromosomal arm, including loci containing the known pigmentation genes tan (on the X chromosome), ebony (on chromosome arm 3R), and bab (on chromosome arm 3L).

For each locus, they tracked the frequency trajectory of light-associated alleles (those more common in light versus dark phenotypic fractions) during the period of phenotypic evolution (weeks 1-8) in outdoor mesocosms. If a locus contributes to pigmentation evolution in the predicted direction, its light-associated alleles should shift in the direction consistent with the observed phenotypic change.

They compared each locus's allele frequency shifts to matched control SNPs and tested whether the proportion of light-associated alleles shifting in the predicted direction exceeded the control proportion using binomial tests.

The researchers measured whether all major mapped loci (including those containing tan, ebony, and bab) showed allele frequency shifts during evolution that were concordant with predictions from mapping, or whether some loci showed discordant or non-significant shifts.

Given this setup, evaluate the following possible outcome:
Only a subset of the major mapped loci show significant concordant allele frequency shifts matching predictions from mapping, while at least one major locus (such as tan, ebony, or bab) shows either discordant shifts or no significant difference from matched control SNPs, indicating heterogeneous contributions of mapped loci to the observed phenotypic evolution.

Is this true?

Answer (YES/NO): YES